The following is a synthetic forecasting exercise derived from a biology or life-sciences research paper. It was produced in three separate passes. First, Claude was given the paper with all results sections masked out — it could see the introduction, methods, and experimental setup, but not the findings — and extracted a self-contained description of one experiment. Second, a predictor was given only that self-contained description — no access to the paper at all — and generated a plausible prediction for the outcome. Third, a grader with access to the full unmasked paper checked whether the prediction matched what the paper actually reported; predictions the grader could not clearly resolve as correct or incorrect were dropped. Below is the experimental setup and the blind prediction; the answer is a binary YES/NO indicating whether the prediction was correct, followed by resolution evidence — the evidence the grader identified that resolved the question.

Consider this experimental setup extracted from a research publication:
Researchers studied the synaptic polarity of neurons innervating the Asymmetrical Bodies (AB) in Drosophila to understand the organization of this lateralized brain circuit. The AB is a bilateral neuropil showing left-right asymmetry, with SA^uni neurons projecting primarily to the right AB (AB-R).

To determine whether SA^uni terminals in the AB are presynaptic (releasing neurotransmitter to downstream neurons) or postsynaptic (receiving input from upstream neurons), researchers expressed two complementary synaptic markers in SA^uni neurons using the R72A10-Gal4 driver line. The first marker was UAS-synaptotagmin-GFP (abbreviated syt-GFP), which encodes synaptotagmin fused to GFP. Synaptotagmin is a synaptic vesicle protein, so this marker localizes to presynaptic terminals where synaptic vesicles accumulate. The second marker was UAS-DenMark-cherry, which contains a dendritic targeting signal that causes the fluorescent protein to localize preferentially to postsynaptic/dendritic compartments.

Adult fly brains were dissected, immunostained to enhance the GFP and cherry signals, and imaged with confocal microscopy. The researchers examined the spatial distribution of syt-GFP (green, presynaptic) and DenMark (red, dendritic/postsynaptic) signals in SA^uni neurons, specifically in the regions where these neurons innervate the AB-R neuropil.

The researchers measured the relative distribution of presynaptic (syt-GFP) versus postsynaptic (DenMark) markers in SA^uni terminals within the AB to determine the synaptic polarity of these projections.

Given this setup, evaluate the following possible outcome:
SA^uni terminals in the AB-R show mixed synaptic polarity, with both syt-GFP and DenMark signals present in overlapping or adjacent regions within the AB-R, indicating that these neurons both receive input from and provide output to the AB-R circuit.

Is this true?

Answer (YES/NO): NO